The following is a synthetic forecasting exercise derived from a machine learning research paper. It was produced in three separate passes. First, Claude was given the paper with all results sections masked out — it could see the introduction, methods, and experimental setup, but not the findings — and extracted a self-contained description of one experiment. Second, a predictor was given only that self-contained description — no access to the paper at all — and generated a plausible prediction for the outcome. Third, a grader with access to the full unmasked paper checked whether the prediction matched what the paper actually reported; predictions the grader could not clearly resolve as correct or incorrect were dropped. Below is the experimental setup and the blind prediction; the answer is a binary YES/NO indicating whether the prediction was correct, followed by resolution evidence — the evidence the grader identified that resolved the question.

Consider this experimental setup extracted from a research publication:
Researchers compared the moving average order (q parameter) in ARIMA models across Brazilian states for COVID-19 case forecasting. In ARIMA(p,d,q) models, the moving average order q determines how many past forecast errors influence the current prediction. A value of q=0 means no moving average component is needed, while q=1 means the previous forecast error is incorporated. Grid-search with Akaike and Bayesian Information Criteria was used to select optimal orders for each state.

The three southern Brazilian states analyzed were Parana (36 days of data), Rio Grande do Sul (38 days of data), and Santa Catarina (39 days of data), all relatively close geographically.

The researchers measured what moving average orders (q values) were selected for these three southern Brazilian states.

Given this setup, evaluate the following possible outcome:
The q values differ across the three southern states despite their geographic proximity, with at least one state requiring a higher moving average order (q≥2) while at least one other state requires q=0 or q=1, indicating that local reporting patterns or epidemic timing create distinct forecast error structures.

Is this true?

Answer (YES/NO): NO